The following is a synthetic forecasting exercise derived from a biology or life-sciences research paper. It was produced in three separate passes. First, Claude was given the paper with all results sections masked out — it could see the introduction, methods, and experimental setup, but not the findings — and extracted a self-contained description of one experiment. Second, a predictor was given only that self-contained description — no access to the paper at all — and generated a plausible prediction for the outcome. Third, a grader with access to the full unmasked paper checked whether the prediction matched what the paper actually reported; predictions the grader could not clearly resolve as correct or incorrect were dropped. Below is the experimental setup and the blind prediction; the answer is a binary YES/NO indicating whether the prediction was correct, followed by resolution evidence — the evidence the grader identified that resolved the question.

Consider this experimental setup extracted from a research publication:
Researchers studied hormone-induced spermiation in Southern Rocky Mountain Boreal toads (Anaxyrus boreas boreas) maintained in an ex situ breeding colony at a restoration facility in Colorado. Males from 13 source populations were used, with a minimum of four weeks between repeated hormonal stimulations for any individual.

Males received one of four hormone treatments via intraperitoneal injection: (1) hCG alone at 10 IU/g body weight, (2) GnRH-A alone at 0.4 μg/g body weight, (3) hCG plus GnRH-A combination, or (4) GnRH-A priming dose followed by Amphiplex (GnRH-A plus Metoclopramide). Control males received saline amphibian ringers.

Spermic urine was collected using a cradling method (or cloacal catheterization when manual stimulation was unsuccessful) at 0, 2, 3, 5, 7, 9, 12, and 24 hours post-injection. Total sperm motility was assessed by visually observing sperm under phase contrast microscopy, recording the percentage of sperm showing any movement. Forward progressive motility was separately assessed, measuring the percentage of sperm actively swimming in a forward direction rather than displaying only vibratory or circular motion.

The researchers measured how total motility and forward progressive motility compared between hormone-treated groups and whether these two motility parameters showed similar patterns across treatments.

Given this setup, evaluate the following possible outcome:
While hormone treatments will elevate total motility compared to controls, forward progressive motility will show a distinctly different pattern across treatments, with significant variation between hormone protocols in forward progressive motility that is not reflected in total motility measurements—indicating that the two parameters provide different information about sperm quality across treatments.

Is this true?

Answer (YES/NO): YES